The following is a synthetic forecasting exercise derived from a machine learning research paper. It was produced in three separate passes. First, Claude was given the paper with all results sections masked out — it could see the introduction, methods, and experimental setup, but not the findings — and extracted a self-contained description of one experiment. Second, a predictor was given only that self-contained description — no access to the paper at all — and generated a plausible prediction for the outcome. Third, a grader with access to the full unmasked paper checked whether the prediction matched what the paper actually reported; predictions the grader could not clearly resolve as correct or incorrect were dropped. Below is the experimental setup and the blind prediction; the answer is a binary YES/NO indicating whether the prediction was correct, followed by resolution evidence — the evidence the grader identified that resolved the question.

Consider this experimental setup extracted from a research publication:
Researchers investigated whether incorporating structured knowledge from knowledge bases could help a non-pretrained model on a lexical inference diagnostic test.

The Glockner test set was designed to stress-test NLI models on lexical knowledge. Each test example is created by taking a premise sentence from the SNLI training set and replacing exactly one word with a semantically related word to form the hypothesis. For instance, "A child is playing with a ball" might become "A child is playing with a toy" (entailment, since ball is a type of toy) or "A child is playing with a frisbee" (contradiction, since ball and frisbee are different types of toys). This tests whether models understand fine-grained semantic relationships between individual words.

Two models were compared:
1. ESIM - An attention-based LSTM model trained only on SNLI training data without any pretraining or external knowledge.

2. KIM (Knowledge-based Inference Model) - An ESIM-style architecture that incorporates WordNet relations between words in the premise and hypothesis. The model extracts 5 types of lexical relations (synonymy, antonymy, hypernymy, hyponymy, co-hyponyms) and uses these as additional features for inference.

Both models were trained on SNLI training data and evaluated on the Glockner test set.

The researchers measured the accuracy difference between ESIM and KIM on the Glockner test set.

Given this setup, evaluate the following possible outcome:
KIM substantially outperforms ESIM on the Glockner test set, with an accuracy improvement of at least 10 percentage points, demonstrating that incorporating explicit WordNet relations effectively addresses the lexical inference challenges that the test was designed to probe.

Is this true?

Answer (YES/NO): YES